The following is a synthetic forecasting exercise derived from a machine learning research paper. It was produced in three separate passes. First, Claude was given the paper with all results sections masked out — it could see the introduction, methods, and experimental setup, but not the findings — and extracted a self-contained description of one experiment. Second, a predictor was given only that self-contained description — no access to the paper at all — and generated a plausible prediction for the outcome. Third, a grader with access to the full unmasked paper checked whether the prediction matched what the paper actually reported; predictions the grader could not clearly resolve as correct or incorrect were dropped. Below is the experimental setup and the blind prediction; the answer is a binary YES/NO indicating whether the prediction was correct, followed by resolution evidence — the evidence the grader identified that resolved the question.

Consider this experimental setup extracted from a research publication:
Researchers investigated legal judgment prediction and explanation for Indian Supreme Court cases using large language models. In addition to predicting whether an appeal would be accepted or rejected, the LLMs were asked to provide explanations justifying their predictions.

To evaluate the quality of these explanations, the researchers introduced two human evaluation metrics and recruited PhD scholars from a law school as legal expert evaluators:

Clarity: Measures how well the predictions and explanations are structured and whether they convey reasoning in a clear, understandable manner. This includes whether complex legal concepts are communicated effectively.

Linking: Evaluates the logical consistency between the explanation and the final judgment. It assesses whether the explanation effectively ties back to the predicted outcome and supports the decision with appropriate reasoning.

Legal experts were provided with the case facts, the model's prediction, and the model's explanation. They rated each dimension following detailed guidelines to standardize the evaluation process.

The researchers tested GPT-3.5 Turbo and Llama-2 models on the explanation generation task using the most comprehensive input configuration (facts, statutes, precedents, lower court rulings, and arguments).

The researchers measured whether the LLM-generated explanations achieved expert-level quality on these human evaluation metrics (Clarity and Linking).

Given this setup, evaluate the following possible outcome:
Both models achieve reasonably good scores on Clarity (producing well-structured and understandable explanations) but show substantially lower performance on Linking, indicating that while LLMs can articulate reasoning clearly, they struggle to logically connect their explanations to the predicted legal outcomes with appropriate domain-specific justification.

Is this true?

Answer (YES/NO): NO